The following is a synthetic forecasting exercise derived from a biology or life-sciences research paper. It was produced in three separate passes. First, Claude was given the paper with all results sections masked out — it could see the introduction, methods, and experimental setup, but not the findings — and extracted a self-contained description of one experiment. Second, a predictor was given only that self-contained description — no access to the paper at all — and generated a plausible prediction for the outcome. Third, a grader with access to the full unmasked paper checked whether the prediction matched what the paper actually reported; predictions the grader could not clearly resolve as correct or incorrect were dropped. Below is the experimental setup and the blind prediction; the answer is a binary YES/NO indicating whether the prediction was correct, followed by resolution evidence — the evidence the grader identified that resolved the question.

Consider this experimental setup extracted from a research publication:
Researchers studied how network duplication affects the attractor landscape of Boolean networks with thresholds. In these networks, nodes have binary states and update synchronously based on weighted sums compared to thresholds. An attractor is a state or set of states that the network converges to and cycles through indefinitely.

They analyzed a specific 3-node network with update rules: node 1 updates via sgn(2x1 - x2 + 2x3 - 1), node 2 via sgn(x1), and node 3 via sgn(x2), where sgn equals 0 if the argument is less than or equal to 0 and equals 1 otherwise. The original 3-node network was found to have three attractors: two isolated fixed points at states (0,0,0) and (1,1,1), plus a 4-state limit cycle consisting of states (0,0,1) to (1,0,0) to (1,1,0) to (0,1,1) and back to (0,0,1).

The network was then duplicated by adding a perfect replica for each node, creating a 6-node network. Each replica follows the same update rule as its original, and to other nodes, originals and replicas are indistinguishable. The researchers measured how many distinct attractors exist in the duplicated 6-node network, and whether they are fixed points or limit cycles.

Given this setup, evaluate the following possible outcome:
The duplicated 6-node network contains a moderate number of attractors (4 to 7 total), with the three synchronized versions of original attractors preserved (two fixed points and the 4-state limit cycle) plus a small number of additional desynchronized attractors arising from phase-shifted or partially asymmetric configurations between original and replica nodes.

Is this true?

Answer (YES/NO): NO